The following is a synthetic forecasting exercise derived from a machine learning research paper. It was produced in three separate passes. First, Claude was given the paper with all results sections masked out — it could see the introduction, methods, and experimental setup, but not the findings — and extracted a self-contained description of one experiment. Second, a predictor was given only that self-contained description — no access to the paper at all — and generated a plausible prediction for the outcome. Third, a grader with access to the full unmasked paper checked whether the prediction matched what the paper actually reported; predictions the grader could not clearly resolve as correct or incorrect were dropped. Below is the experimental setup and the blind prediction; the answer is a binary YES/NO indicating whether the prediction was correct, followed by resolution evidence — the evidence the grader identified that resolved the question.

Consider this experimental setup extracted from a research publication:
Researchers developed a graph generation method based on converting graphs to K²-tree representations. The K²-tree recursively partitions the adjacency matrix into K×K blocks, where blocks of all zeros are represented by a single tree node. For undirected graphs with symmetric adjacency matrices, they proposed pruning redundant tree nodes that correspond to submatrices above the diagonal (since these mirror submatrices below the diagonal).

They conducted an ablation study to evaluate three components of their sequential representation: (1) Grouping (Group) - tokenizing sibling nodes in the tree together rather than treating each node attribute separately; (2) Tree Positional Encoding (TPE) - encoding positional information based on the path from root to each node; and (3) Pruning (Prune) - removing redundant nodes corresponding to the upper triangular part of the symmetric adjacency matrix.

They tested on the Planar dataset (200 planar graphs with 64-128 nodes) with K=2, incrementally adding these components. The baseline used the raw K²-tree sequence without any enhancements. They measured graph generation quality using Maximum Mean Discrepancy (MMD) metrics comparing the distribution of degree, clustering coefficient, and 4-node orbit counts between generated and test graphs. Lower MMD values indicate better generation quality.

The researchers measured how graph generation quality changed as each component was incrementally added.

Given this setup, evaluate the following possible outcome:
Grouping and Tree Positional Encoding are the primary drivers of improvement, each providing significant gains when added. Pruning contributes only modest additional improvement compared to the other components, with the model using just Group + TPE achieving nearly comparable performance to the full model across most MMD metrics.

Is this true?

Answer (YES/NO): NO